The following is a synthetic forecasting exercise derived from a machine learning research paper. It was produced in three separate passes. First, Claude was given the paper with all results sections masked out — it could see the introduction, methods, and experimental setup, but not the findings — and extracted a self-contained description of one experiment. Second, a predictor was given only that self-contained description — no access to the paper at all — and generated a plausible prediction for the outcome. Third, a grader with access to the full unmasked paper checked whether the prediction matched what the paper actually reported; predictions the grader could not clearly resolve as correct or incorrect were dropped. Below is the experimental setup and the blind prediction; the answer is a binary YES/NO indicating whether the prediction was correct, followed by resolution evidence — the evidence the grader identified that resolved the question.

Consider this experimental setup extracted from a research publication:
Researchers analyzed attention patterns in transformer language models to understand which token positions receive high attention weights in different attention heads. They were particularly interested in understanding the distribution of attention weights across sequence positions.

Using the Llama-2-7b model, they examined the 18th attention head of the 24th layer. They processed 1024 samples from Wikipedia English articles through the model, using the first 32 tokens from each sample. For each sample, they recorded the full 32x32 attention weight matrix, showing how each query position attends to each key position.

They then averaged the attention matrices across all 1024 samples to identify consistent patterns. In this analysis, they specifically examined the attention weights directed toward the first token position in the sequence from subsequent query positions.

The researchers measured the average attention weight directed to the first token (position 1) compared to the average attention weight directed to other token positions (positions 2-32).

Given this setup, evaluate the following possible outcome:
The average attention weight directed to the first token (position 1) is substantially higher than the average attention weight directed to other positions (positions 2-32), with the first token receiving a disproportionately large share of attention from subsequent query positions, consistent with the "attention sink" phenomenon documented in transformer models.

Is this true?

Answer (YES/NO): YES